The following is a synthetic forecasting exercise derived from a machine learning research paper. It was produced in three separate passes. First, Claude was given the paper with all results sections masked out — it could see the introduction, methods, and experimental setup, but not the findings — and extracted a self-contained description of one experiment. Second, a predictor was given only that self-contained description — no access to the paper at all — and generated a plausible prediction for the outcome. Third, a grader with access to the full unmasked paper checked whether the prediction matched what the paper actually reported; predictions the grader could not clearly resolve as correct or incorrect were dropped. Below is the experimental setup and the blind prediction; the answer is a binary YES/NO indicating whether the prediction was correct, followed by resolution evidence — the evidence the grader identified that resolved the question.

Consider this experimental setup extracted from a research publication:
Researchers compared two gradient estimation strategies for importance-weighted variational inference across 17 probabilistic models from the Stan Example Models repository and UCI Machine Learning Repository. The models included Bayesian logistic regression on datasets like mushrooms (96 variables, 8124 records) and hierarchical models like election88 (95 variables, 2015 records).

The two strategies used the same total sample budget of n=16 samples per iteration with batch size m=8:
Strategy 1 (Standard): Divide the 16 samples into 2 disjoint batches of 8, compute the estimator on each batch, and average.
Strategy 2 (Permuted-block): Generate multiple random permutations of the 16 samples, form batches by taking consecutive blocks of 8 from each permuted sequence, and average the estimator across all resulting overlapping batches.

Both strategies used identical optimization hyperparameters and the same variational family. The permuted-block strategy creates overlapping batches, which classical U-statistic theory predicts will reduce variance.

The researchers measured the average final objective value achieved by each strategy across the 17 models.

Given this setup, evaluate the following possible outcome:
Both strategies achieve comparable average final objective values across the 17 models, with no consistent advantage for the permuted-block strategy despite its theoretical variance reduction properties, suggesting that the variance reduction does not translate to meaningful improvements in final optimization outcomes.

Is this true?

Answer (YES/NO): NO